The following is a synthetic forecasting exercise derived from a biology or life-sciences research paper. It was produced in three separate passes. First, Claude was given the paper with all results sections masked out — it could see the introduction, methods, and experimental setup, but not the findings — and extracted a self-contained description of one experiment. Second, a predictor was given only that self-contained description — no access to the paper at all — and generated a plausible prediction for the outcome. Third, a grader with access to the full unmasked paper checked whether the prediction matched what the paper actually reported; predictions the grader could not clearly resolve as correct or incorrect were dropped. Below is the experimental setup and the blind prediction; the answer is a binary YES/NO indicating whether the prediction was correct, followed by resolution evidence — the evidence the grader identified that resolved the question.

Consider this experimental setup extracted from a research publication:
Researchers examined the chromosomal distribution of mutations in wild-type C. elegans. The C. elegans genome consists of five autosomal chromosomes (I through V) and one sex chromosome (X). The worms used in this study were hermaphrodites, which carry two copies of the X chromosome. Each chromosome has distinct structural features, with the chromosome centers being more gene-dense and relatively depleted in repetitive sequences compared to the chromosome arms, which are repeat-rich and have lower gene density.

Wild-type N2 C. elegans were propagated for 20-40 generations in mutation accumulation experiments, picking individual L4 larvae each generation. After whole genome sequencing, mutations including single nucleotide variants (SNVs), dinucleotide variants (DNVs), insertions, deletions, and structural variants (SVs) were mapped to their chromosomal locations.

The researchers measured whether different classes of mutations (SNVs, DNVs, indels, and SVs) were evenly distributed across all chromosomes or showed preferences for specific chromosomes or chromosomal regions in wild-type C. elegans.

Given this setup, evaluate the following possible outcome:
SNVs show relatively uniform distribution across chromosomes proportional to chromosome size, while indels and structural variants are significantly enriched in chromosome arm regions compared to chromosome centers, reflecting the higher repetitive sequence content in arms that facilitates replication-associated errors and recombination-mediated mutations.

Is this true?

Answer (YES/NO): NO